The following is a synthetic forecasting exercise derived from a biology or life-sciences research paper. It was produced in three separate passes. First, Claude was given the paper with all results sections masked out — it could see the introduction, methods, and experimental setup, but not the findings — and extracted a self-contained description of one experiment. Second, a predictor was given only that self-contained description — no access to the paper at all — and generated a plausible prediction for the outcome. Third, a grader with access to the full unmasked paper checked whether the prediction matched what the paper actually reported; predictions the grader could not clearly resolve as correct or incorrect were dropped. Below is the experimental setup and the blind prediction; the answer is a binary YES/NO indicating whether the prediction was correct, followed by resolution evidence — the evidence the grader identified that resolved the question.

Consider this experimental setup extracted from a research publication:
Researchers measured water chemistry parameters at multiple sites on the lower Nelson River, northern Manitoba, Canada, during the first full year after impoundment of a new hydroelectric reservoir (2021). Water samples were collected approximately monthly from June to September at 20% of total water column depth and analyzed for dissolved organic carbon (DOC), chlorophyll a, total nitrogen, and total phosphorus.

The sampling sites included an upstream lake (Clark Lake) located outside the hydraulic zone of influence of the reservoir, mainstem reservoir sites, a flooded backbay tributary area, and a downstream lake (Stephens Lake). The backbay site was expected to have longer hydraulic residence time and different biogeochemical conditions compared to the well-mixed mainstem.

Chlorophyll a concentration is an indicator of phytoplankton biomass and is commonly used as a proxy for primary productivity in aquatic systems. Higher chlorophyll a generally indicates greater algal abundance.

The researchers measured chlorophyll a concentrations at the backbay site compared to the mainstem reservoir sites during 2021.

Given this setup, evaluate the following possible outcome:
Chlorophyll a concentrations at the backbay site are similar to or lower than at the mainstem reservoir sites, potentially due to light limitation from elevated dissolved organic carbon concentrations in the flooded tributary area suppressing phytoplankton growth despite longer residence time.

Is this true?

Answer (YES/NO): NO